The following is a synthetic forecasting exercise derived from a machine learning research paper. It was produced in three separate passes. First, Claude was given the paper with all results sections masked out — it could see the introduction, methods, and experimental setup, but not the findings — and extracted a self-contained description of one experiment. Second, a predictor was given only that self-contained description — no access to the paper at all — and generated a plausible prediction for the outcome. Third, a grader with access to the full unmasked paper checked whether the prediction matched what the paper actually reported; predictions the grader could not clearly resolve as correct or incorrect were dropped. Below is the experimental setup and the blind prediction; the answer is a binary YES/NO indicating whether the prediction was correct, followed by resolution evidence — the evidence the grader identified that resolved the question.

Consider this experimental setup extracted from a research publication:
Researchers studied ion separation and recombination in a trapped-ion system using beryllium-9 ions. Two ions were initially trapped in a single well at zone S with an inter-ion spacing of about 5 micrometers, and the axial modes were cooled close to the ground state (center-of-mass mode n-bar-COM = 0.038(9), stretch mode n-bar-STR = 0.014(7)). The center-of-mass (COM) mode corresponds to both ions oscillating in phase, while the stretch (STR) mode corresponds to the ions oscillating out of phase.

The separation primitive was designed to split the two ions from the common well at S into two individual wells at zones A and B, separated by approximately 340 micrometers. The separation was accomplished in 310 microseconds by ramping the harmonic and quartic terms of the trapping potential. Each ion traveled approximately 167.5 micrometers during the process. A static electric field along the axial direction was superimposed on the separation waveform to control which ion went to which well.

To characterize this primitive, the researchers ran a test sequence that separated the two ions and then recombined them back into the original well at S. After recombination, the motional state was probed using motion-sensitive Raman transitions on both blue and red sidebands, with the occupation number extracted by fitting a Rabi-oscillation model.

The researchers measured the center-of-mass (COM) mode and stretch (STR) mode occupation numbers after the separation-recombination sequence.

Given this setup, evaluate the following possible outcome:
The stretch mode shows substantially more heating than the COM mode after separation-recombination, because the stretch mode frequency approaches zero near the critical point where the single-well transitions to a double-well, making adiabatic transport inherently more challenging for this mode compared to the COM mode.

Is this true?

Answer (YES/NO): NO